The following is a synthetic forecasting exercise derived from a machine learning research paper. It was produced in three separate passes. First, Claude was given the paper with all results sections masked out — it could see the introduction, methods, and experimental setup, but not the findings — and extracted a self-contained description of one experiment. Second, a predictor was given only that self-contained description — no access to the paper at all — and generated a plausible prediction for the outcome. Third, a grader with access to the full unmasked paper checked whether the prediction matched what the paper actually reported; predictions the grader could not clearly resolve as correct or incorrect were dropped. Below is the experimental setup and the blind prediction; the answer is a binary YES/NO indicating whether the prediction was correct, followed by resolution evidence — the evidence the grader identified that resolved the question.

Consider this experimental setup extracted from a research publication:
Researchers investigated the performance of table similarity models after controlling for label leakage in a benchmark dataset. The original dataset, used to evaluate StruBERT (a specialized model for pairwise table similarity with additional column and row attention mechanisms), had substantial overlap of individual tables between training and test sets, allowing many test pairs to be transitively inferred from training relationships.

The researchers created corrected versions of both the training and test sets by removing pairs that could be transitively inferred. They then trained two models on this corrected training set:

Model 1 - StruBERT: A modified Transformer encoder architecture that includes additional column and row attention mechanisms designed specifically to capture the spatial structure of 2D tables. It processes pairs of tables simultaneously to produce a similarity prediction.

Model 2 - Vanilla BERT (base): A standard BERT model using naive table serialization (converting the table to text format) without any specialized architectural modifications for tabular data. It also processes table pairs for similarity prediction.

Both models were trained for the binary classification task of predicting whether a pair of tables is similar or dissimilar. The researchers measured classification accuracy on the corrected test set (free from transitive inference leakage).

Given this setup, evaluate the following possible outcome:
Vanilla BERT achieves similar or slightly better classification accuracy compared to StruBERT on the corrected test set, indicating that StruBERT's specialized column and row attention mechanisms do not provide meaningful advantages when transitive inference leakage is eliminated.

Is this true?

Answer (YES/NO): YES